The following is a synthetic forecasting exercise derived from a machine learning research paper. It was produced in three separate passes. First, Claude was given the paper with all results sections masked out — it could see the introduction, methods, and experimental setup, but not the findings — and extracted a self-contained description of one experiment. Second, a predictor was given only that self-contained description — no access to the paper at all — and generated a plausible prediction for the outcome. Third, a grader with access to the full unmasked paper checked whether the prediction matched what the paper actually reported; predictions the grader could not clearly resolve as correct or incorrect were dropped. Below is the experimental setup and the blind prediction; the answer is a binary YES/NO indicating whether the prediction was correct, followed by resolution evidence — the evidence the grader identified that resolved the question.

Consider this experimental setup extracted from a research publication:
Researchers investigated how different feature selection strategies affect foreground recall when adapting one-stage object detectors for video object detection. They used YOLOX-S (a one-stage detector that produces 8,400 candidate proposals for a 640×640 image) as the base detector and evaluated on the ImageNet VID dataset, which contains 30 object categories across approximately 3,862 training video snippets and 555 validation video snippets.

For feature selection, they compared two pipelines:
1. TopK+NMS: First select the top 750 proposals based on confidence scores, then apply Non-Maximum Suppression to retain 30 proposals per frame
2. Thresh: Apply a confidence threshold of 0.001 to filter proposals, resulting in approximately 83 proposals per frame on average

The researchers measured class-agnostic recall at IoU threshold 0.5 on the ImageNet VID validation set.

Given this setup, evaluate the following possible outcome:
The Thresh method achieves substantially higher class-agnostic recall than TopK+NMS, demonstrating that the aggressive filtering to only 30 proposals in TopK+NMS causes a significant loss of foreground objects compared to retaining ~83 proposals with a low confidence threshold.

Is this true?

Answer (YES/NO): NO